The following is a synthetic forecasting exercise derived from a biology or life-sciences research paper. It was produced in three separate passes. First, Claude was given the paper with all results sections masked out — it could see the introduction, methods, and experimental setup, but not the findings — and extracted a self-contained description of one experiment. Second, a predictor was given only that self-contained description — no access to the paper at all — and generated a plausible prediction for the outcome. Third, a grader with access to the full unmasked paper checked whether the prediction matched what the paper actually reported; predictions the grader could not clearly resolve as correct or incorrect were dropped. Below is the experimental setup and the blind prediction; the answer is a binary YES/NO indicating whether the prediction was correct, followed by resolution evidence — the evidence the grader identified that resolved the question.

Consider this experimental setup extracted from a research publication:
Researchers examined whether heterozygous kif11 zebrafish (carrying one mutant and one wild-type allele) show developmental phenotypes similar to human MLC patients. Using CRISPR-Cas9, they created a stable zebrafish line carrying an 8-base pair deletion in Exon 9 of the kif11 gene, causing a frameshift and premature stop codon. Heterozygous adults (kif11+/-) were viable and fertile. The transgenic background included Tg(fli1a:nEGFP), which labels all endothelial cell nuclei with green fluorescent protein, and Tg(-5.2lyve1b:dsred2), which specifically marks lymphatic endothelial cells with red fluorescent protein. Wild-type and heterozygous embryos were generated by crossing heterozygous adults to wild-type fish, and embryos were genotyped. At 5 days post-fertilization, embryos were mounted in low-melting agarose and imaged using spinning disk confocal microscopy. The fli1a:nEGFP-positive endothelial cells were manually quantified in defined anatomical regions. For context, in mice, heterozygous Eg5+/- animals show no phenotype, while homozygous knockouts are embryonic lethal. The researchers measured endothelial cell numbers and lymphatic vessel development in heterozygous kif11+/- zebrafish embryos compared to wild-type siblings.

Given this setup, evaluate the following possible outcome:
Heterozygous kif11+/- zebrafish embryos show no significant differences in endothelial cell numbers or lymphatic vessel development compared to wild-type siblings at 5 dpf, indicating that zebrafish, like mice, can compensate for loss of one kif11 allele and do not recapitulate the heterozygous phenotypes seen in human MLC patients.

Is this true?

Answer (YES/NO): YES